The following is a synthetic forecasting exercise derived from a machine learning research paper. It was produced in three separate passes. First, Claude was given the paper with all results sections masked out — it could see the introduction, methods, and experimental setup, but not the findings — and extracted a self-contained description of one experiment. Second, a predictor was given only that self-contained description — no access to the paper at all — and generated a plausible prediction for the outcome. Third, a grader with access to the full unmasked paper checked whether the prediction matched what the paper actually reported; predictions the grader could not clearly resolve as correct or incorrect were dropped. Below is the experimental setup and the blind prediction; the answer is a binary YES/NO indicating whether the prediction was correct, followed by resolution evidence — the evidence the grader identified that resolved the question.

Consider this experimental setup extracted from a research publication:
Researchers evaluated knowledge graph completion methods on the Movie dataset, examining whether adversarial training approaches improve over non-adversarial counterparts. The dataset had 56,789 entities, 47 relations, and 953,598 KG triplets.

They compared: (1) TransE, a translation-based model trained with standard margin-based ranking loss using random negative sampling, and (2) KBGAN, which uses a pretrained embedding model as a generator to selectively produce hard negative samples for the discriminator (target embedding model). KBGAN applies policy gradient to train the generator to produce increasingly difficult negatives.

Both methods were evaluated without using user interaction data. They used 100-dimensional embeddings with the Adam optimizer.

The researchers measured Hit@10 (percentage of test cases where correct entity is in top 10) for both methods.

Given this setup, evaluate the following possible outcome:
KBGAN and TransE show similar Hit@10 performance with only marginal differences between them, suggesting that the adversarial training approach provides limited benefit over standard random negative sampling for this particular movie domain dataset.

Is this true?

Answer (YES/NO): YES